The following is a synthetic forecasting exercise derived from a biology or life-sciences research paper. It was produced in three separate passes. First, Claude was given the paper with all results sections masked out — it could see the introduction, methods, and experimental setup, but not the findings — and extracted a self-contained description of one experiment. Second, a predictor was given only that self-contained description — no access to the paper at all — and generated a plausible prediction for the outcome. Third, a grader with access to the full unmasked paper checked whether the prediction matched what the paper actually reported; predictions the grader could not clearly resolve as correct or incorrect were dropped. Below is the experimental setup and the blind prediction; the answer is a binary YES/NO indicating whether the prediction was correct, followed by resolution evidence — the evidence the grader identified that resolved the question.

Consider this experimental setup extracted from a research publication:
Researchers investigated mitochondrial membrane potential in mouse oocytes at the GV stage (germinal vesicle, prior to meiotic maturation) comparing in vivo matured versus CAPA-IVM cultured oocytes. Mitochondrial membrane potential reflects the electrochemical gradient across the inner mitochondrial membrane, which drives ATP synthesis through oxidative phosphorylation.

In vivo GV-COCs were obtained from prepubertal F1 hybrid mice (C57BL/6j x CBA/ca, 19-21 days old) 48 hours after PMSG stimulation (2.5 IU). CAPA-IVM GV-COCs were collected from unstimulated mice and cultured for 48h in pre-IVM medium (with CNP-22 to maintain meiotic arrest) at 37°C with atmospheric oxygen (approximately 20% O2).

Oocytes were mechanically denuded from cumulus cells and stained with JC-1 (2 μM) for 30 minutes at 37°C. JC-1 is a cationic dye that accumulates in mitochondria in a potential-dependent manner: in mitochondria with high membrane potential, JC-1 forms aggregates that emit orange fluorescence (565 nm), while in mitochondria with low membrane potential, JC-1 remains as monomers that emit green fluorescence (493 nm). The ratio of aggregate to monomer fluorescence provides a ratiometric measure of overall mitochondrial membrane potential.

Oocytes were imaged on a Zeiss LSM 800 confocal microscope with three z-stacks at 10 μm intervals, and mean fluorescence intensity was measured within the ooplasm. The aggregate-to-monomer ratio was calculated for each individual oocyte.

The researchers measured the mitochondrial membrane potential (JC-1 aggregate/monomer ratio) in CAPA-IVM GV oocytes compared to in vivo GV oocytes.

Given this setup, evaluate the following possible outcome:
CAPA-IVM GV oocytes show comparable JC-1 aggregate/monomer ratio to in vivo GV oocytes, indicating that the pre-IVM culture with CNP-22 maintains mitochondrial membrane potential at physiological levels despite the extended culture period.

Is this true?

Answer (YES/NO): YES